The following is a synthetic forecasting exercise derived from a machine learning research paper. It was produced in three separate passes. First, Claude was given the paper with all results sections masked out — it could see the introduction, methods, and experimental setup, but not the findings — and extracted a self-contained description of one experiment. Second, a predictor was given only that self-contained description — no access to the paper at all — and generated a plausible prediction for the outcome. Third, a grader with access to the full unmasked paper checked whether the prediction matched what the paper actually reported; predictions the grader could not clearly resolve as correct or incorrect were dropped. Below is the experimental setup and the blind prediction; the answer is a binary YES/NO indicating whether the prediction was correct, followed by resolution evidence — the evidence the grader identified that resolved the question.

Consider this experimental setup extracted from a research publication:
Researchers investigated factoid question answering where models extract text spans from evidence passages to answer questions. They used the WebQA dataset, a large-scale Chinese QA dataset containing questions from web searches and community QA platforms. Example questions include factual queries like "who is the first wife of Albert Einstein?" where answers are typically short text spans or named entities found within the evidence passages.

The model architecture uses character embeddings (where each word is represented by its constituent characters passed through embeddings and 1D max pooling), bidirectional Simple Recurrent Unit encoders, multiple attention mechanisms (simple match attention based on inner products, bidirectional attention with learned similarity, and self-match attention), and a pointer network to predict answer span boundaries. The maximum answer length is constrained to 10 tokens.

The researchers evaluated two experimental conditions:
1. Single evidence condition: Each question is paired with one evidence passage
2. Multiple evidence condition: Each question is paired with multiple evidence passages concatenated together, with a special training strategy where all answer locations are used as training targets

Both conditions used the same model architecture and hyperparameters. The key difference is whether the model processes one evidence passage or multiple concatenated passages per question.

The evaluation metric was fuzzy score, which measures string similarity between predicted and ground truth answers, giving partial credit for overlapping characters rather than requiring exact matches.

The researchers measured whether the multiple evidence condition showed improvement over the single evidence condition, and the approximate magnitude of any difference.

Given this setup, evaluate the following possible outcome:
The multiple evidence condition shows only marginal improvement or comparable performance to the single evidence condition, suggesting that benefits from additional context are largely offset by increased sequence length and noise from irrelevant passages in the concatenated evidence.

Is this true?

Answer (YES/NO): NO